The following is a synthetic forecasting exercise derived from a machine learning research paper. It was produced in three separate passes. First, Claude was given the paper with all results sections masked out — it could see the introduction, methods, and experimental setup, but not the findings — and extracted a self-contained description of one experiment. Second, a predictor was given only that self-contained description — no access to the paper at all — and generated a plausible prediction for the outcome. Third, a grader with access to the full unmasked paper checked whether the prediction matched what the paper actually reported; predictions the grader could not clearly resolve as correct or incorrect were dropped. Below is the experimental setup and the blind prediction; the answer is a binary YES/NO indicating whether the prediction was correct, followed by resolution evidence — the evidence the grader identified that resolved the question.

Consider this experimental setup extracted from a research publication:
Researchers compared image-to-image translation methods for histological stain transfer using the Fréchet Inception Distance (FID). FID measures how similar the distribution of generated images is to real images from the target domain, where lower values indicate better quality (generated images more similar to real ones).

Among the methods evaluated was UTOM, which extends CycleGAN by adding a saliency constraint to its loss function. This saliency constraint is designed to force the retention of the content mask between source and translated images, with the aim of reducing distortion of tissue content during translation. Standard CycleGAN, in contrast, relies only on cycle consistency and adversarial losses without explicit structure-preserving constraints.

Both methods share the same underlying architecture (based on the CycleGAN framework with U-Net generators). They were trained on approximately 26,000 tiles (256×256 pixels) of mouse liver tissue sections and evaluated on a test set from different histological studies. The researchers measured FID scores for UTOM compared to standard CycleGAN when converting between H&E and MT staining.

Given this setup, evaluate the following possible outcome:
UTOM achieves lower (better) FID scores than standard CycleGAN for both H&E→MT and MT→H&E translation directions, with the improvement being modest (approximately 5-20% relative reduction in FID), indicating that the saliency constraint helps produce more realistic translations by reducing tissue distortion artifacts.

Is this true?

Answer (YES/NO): NO